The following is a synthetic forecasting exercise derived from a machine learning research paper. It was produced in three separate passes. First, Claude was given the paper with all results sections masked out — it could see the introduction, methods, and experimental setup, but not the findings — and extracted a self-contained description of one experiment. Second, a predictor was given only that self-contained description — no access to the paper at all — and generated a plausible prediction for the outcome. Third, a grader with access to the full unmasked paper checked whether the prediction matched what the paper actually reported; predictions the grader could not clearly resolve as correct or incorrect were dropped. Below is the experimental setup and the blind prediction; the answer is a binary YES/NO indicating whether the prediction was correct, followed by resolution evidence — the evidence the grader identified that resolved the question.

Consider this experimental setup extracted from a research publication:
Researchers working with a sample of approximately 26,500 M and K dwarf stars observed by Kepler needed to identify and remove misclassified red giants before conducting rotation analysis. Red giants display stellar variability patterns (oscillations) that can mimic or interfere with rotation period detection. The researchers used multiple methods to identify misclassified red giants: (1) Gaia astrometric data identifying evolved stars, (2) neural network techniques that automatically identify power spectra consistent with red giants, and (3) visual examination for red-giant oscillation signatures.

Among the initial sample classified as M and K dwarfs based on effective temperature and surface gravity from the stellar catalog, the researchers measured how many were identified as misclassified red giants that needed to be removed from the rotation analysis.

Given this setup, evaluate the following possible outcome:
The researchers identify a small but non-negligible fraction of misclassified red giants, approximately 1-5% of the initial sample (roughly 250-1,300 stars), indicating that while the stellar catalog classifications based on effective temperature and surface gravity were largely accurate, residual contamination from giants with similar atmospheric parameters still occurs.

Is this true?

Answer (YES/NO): YES